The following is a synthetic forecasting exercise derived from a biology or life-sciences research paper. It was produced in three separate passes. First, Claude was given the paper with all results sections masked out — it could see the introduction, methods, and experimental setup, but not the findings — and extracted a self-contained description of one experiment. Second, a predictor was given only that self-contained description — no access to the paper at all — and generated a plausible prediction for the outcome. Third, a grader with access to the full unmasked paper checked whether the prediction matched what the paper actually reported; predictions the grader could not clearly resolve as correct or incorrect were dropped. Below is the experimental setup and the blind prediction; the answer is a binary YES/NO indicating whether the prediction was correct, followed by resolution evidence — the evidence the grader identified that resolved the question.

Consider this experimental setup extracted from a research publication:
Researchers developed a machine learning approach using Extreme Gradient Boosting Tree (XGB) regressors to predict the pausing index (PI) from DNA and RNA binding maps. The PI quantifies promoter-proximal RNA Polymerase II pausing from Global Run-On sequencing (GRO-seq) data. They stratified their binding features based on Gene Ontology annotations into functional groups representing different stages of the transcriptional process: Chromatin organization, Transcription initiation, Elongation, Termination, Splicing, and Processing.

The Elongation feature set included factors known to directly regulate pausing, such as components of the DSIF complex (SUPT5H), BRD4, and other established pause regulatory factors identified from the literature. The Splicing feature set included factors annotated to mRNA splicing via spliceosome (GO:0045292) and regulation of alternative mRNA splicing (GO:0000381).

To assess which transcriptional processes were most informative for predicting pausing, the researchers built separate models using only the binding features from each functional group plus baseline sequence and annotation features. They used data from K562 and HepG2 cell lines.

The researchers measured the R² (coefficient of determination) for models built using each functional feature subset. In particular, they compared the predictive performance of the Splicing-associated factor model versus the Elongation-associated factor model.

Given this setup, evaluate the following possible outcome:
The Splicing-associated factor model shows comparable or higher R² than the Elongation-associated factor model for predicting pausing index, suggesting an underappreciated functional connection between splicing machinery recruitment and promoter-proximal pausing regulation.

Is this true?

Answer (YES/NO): YES